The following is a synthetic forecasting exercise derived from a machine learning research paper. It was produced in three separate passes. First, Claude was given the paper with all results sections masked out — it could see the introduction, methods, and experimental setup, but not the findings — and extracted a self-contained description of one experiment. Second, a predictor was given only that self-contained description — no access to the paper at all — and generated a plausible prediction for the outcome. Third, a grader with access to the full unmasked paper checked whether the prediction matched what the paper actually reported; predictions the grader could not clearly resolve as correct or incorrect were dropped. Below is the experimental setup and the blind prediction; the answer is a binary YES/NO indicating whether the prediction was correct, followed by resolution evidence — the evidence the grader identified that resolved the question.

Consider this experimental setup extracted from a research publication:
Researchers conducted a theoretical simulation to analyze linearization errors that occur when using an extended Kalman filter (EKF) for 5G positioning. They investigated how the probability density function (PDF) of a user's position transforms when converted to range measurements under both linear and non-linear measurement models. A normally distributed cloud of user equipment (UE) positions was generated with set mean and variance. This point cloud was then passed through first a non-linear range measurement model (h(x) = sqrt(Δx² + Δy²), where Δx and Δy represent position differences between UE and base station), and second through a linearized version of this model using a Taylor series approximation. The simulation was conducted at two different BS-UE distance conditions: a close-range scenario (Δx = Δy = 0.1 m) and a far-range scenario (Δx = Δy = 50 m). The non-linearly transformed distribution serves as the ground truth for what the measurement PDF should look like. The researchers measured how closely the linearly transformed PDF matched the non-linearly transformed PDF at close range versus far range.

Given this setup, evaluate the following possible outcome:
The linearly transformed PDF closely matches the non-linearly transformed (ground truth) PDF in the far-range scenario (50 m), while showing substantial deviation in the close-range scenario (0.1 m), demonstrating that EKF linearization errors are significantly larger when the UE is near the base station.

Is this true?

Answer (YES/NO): YES